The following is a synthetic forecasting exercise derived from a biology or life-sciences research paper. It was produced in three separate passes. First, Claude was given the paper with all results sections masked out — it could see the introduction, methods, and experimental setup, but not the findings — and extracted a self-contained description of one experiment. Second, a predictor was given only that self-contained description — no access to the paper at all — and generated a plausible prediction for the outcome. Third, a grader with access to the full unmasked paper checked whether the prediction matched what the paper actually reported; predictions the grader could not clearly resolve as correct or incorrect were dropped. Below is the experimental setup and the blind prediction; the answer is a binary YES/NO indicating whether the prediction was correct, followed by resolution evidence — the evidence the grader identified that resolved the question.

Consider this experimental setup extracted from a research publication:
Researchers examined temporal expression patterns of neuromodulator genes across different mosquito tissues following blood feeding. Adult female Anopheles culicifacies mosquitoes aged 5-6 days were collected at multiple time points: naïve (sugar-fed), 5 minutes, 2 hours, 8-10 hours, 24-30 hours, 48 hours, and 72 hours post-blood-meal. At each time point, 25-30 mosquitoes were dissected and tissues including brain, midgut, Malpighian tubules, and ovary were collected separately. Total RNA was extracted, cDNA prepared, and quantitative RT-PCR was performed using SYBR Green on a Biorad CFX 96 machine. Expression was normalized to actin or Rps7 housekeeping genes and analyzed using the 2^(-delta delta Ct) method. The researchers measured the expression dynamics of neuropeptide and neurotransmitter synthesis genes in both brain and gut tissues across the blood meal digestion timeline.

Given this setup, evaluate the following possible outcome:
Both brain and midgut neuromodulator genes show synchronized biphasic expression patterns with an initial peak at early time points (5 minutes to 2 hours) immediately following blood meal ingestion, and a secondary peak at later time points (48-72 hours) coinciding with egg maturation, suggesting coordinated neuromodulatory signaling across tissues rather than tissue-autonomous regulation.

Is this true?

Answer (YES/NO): NO